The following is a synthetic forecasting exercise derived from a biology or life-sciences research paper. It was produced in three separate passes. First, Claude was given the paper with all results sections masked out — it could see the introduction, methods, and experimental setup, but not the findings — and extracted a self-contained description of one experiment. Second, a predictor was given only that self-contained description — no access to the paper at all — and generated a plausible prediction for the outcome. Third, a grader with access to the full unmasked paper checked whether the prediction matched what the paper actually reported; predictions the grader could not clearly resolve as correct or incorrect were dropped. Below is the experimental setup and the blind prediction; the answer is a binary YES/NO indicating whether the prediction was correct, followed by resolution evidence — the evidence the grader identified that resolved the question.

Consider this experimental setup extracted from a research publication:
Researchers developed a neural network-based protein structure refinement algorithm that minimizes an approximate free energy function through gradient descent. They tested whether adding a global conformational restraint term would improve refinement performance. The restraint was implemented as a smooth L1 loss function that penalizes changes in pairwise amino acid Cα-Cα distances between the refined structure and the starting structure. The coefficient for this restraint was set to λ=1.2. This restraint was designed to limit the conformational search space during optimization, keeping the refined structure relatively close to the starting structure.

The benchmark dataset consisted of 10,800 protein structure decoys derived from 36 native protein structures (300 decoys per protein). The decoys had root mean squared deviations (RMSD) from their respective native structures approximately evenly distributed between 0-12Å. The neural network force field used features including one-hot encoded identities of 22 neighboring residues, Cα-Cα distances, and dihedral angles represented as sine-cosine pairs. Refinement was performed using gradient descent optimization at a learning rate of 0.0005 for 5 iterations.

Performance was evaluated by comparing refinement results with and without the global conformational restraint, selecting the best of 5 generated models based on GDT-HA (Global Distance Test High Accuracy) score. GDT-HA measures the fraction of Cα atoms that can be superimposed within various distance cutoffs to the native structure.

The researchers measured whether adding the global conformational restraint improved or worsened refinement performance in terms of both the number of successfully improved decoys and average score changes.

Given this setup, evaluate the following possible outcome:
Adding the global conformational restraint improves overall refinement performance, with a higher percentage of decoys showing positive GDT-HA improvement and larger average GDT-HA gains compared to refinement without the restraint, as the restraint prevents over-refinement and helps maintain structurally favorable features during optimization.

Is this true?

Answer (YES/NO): YES